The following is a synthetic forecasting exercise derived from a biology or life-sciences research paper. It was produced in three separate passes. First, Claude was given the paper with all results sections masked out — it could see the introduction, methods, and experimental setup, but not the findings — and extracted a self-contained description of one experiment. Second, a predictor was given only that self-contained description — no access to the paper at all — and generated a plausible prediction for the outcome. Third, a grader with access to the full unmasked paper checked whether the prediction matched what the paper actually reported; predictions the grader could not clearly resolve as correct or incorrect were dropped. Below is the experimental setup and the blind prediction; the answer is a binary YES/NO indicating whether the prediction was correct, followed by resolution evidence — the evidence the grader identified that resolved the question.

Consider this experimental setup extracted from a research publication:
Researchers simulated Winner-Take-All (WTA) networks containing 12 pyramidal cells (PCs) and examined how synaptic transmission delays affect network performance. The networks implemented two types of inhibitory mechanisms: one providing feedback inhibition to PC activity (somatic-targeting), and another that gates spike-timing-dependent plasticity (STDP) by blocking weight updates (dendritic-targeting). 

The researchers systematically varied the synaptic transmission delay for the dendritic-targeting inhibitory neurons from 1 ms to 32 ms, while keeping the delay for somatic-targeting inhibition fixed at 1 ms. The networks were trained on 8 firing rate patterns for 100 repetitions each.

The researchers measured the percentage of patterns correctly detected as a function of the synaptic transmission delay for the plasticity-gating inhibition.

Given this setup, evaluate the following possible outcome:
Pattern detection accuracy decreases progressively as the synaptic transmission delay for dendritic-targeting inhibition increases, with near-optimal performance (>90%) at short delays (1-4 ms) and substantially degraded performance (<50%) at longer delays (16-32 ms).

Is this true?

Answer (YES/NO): NO